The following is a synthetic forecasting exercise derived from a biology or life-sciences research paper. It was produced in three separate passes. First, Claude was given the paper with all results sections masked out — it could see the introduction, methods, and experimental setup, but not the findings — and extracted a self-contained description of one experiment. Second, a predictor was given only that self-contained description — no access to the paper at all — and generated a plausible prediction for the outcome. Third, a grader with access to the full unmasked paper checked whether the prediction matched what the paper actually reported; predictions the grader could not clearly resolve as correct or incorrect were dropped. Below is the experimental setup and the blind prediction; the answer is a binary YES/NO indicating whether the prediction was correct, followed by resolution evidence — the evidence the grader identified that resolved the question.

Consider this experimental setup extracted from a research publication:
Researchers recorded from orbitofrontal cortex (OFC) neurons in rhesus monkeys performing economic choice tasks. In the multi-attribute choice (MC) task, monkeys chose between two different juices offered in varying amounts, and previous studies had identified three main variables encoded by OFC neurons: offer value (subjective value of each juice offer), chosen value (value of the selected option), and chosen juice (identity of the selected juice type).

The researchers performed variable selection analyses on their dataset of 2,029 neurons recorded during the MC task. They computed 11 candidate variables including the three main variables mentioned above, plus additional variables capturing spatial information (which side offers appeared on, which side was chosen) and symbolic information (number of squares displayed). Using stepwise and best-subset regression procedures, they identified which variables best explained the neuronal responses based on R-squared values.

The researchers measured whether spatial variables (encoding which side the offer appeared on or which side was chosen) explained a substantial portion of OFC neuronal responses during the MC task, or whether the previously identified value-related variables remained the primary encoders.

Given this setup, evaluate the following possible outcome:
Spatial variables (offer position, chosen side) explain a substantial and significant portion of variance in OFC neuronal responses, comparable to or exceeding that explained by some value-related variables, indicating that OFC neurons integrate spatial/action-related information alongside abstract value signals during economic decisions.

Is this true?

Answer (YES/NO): NO